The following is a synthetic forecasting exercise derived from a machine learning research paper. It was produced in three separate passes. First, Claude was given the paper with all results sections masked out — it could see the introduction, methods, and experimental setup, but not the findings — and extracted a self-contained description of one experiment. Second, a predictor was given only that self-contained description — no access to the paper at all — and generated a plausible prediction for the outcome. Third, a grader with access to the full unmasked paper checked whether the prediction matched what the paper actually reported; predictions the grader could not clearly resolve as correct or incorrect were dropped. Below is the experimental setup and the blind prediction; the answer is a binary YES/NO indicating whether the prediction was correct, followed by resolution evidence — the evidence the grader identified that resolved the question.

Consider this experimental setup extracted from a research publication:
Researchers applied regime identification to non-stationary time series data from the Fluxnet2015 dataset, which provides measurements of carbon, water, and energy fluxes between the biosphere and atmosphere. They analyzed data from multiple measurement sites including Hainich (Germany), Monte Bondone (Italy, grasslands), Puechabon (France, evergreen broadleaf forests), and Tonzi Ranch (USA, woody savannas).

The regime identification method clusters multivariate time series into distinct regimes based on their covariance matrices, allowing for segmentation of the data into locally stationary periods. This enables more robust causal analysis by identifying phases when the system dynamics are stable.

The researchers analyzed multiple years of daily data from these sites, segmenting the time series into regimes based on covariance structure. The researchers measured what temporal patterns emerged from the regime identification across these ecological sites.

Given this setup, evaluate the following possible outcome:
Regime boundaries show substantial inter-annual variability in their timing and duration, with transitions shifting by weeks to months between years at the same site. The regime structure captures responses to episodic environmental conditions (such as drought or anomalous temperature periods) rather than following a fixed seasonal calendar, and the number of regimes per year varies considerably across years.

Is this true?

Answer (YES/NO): NO